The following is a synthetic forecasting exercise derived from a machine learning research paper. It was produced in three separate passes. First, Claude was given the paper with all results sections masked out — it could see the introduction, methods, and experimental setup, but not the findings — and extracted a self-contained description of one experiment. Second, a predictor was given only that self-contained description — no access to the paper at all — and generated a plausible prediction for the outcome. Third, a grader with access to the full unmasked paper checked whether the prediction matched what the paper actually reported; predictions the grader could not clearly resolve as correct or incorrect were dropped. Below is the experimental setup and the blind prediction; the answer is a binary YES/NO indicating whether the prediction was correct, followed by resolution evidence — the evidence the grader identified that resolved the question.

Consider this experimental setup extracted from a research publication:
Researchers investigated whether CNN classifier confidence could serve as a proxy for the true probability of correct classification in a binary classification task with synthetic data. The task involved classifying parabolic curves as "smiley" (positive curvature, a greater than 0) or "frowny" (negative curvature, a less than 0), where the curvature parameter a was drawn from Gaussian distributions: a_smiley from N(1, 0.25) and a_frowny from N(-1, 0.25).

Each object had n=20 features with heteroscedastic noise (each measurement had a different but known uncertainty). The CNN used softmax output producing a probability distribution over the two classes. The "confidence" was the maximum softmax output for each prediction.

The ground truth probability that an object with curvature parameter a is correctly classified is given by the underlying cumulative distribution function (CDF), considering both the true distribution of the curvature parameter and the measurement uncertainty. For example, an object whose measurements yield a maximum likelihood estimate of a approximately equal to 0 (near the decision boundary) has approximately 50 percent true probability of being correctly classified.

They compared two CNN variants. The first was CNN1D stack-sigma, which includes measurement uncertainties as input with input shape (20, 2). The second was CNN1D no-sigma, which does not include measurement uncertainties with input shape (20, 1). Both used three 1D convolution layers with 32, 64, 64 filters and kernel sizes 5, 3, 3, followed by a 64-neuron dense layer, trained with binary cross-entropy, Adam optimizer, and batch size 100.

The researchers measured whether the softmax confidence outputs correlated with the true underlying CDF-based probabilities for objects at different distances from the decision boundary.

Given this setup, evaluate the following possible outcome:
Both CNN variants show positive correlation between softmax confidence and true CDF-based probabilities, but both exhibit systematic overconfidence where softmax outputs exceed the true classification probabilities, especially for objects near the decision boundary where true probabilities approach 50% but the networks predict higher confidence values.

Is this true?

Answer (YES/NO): NO